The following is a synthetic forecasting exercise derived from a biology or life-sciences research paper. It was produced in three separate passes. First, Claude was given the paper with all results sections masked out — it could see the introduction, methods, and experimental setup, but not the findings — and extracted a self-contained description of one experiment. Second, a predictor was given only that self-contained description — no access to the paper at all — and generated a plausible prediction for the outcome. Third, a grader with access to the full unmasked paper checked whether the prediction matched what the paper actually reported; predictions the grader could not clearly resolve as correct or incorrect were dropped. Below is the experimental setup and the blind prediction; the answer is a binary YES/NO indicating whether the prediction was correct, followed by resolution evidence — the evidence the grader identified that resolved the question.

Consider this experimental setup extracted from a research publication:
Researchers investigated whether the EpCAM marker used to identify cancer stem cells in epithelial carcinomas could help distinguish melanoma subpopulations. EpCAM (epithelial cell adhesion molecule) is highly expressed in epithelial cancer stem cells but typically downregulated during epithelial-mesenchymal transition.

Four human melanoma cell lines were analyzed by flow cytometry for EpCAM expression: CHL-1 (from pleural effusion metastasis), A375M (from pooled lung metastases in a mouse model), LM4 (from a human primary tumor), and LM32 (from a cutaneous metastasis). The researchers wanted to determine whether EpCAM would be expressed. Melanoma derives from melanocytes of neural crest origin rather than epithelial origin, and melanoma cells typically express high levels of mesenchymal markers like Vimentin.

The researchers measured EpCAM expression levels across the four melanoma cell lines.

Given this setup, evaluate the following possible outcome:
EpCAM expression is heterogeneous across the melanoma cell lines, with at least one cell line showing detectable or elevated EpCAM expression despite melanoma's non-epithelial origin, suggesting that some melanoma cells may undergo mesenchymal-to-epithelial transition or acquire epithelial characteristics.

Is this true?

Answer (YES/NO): NO